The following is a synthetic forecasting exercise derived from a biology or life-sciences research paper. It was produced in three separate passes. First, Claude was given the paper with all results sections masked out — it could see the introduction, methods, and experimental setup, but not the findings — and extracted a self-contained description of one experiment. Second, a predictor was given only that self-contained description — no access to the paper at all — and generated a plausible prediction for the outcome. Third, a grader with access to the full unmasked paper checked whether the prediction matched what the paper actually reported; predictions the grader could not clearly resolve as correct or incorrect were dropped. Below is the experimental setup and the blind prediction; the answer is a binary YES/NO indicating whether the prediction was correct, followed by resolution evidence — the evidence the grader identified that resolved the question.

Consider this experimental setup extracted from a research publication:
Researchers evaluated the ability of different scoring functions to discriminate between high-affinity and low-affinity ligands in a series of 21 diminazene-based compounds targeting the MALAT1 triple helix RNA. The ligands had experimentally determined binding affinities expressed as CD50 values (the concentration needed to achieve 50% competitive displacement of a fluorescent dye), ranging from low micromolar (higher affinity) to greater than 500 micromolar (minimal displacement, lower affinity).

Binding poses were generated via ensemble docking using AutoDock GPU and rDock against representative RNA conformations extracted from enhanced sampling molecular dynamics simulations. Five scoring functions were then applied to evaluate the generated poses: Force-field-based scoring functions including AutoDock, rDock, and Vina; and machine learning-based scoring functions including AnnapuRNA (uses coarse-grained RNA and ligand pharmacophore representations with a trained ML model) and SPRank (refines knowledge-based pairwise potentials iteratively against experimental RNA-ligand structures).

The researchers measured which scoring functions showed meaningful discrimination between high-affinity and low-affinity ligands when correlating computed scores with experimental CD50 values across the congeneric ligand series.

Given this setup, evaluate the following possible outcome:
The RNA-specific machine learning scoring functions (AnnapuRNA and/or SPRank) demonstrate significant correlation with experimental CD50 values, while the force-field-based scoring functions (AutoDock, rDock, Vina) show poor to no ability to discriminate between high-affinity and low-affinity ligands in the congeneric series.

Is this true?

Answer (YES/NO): NO